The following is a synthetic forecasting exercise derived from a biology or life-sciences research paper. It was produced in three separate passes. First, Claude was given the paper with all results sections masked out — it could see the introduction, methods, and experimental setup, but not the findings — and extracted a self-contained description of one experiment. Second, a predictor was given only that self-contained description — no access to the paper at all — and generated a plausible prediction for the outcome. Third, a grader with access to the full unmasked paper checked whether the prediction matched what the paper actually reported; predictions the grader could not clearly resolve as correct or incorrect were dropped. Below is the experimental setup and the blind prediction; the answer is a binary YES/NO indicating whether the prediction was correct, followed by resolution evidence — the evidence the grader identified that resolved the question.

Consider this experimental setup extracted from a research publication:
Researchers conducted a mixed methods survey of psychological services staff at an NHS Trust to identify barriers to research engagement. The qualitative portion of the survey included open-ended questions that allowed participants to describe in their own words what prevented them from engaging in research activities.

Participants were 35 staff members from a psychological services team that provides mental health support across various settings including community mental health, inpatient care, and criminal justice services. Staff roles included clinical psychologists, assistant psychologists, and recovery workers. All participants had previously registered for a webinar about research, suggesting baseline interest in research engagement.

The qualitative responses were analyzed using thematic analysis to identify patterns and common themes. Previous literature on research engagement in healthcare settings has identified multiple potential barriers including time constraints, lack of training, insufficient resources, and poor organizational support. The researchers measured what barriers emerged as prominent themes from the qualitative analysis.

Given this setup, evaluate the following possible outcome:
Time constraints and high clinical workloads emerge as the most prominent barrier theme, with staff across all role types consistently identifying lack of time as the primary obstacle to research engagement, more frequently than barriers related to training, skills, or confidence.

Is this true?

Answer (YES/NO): NO